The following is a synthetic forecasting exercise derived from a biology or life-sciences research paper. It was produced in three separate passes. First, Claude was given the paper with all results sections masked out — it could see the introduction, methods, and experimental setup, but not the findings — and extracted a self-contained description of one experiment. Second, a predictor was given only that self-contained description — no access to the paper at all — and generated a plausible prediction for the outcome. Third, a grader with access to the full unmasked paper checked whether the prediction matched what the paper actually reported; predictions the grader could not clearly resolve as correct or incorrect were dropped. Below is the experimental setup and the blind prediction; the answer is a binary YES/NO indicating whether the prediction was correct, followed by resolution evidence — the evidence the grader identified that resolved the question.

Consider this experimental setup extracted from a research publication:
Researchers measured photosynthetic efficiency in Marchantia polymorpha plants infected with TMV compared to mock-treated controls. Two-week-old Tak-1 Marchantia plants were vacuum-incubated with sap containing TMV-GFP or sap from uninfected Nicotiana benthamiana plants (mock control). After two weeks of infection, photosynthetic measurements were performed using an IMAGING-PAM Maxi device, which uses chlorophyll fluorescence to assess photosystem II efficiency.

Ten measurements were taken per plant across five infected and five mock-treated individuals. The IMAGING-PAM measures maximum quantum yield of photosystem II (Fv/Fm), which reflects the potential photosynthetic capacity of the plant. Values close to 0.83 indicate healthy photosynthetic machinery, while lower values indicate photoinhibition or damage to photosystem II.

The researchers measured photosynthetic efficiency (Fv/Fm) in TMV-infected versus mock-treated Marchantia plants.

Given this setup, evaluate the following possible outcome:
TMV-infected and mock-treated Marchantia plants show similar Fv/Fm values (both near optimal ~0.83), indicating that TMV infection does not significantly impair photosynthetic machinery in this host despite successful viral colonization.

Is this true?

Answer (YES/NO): NO